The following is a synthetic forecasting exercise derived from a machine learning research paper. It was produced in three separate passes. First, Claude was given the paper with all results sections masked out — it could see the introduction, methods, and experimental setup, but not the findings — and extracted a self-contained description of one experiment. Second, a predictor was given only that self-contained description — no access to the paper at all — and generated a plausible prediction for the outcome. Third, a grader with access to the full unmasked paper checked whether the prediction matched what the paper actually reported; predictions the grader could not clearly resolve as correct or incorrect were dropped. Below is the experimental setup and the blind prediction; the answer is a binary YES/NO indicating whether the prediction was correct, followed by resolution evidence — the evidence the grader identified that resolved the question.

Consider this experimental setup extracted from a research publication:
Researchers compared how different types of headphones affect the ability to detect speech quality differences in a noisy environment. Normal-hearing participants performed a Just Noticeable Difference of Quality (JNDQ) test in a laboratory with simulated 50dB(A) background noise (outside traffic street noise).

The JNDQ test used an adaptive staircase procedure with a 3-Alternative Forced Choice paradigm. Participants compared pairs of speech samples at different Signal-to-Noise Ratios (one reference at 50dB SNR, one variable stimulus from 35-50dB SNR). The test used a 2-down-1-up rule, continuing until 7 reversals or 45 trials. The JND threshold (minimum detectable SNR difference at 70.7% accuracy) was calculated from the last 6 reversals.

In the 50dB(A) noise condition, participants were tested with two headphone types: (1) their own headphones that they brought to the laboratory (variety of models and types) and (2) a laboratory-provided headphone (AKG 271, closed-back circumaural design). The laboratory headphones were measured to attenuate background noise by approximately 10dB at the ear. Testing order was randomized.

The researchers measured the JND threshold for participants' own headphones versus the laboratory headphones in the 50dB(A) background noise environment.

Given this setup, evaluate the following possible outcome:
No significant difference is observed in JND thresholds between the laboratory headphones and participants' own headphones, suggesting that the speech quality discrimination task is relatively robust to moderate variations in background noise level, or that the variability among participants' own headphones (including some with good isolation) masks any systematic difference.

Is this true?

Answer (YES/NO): YES